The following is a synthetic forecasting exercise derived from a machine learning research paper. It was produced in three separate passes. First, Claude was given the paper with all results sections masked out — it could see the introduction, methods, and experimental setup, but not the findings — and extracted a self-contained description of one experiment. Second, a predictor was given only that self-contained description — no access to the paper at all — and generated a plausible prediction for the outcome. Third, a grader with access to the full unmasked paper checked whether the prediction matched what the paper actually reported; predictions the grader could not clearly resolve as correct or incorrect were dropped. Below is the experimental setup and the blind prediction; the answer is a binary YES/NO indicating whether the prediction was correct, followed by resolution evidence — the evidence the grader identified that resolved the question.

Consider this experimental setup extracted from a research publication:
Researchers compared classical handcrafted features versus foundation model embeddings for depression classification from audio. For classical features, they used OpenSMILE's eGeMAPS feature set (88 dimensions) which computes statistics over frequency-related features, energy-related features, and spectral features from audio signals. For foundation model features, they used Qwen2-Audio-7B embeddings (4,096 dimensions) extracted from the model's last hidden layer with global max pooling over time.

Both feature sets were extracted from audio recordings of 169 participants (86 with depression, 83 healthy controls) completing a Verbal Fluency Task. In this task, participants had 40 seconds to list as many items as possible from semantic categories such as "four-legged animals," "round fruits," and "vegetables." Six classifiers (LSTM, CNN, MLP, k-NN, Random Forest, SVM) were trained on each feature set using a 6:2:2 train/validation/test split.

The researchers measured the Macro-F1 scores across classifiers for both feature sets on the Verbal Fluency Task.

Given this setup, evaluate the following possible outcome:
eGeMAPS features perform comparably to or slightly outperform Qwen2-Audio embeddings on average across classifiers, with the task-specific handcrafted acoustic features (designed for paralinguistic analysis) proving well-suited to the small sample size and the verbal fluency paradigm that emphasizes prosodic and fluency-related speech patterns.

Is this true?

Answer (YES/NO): YES